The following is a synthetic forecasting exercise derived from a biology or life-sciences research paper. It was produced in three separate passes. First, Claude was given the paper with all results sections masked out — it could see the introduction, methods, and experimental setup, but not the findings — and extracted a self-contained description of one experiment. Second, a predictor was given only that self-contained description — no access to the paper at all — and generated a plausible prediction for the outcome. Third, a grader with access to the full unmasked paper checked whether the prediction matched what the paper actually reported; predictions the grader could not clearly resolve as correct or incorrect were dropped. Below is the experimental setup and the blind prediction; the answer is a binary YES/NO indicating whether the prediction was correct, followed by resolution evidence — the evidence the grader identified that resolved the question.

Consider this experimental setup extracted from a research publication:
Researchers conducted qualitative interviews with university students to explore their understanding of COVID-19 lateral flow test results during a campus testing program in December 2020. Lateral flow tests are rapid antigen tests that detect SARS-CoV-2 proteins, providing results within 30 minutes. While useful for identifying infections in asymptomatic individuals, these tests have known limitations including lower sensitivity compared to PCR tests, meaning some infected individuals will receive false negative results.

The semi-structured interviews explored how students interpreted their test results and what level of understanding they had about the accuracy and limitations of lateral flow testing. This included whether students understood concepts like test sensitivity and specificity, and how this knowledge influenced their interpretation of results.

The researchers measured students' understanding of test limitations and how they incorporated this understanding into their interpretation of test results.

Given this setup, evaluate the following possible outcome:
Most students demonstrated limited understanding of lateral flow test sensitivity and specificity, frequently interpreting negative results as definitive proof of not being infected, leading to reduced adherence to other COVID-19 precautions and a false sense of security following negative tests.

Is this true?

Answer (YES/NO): NO